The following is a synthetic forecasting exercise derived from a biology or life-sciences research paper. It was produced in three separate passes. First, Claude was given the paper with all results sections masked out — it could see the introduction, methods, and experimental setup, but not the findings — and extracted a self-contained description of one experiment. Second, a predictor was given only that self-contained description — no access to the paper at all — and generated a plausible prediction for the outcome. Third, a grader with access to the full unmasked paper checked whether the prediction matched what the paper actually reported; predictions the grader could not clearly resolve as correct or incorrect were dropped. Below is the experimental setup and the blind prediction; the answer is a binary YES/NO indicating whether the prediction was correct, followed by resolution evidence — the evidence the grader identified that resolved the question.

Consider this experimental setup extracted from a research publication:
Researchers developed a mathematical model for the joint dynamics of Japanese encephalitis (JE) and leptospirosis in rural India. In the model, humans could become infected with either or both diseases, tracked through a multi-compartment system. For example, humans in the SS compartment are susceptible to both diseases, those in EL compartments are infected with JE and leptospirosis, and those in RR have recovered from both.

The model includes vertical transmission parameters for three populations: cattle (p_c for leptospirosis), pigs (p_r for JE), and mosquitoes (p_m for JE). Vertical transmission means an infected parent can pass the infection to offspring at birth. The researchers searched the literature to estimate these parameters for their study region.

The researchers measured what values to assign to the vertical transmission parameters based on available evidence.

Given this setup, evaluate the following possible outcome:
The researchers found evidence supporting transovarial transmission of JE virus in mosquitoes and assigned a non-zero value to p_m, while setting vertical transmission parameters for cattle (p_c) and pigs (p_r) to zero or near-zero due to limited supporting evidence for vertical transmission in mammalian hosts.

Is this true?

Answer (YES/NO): YES